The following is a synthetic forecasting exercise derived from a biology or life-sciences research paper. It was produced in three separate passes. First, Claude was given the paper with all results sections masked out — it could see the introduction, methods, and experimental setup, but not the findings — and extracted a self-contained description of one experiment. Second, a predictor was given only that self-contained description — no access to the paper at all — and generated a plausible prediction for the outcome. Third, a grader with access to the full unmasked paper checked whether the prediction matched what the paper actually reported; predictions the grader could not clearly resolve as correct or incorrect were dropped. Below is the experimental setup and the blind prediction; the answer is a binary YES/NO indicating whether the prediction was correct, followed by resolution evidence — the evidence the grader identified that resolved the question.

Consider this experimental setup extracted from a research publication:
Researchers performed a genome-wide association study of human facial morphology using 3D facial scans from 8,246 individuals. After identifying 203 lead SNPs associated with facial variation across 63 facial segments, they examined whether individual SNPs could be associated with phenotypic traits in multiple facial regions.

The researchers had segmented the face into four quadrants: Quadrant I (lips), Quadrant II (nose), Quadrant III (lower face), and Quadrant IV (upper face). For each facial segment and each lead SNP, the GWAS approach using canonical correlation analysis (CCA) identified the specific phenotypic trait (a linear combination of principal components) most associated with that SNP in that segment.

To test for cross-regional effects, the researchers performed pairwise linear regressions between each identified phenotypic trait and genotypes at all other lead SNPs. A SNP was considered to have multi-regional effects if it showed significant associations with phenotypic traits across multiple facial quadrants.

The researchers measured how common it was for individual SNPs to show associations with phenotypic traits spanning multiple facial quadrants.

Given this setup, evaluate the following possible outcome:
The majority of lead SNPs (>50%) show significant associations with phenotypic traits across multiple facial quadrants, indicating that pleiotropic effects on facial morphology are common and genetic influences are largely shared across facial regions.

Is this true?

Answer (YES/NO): NO